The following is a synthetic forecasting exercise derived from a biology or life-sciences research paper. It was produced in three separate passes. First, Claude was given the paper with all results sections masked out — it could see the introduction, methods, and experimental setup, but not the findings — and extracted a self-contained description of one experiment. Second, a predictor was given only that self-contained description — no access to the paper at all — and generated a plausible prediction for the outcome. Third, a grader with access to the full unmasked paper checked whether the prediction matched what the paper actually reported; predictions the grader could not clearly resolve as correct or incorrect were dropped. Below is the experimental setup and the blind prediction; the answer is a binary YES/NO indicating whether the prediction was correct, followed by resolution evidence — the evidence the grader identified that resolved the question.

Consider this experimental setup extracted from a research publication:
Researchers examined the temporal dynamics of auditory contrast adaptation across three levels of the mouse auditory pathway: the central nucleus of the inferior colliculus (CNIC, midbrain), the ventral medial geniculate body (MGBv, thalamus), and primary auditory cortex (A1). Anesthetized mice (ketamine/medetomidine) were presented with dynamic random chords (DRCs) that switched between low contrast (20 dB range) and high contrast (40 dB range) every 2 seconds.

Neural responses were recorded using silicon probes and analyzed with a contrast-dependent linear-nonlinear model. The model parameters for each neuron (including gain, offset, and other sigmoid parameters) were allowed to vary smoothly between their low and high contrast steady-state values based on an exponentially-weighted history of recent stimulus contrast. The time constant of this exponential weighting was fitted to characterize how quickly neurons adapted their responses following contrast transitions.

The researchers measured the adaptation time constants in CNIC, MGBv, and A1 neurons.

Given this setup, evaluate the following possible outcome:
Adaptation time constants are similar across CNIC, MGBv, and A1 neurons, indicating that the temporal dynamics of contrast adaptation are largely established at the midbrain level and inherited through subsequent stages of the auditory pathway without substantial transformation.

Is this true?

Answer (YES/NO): NO